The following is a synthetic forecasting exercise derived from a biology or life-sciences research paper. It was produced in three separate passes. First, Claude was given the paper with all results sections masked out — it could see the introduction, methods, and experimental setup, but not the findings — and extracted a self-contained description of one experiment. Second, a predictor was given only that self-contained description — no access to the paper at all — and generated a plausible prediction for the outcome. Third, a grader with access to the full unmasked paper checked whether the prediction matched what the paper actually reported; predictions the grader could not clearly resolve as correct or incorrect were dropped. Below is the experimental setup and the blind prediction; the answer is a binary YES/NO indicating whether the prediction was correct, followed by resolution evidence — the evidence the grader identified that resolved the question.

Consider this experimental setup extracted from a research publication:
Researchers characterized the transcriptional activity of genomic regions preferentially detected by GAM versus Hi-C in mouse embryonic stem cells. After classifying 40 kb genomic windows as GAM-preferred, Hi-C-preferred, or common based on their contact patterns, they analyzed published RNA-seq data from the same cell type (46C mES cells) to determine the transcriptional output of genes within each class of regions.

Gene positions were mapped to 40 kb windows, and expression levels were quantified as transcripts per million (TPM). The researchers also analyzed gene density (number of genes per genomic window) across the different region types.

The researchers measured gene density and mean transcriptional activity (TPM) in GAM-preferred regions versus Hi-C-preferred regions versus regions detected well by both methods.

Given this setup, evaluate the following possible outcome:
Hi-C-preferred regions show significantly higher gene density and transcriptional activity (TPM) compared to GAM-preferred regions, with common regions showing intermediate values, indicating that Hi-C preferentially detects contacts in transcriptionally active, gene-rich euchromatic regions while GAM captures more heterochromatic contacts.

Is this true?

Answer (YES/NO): NO